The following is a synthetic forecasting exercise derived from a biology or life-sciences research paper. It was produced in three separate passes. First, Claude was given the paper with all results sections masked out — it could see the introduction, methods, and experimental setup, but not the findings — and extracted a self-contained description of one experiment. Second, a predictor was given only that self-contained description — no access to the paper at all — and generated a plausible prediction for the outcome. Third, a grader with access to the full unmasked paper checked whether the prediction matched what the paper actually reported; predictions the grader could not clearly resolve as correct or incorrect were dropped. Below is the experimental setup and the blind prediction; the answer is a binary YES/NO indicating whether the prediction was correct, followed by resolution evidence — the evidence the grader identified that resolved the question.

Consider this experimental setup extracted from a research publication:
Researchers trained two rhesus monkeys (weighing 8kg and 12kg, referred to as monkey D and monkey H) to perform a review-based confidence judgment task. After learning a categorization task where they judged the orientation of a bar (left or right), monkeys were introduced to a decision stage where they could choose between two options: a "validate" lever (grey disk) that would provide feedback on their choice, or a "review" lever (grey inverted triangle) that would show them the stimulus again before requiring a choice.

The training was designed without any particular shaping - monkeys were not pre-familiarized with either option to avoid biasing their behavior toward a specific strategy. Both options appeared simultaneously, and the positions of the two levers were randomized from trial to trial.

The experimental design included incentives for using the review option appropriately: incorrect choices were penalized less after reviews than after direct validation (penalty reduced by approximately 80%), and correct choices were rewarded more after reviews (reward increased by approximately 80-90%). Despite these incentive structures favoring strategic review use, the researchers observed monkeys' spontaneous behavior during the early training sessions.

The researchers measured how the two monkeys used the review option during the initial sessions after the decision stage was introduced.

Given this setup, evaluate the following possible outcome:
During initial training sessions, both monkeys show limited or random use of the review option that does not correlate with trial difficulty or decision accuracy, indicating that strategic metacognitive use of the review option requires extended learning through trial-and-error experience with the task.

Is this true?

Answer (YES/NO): NO